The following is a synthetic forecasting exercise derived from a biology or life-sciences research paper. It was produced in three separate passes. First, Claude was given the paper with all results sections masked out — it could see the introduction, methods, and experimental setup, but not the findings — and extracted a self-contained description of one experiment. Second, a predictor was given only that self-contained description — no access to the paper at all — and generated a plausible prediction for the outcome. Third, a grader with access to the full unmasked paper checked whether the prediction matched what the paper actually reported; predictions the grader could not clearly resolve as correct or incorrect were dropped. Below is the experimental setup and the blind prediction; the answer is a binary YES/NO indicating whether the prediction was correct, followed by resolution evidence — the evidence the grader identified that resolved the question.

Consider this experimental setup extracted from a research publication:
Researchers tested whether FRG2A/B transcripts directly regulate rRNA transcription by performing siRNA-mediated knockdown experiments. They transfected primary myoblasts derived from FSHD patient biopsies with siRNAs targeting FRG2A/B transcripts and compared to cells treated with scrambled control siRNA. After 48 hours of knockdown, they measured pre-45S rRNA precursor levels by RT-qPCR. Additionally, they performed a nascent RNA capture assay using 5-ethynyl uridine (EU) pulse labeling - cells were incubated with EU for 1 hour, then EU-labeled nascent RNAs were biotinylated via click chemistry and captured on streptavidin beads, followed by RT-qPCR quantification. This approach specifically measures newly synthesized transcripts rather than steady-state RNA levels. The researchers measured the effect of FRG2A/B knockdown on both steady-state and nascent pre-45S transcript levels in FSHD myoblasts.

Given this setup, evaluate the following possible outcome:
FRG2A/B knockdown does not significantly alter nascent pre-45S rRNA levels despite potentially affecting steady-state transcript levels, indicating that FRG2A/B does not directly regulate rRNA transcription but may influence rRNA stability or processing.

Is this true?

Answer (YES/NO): NO